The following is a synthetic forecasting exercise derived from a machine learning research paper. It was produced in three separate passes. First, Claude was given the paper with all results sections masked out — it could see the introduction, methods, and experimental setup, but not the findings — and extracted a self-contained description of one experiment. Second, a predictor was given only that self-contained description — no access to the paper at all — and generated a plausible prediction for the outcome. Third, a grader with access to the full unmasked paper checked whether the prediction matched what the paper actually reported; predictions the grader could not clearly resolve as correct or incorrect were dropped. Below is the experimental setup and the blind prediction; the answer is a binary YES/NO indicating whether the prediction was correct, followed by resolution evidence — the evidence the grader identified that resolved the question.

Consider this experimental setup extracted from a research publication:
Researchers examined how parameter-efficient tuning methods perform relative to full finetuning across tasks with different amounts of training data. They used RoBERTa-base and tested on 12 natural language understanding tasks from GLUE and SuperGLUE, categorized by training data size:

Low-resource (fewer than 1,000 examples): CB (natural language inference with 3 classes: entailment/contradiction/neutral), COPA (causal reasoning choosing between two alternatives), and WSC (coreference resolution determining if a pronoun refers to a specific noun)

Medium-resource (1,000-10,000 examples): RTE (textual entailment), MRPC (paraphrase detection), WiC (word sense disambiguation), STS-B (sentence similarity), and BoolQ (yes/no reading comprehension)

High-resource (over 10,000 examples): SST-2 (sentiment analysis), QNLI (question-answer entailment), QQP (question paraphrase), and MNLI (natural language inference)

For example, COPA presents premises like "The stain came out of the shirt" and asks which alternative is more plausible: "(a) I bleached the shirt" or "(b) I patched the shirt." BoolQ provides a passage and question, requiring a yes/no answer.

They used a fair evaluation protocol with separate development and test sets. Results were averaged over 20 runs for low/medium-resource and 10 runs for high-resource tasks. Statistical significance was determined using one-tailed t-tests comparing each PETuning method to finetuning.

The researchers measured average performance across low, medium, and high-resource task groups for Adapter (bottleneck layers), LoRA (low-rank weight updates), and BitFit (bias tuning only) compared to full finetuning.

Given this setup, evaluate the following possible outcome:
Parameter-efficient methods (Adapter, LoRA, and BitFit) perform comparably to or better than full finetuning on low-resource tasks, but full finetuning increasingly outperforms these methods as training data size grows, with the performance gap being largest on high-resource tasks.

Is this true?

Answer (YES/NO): YES